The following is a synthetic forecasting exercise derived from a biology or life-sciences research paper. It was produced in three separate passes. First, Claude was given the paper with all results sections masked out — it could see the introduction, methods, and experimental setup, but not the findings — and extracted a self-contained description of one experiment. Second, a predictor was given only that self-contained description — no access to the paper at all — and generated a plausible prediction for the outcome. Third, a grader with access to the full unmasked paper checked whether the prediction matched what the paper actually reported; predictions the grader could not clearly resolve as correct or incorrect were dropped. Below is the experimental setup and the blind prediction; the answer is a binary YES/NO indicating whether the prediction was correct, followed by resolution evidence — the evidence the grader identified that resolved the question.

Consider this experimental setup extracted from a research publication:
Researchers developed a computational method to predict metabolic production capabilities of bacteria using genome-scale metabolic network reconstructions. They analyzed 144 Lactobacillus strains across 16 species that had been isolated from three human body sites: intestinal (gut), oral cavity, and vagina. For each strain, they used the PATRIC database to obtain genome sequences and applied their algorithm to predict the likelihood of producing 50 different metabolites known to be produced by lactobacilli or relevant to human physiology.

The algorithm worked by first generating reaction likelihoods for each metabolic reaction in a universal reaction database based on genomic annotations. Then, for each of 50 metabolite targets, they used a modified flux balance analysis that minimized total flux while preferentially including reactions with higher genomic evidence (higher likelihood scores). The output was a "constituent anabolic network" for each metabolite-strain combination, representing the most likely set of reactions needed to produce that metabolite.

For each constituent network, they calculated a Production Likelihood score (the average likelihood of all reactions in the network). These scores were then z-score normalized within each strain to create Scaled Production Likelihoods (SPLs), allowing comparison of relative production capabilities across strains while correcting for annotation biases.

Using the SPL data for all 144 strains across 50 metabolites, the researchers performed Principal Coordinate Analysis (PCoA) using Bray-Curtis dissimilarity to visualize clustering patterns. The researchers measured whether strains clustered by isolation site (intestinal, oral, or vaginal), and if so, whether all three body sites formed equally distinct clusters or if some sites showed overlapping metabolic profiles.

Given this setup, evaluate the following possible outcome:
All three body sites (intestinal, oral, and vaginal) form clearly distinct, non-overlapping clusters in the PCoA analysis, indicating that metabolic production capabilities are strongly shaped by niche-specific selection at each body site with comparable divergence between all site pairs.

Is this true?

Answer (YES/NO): NO